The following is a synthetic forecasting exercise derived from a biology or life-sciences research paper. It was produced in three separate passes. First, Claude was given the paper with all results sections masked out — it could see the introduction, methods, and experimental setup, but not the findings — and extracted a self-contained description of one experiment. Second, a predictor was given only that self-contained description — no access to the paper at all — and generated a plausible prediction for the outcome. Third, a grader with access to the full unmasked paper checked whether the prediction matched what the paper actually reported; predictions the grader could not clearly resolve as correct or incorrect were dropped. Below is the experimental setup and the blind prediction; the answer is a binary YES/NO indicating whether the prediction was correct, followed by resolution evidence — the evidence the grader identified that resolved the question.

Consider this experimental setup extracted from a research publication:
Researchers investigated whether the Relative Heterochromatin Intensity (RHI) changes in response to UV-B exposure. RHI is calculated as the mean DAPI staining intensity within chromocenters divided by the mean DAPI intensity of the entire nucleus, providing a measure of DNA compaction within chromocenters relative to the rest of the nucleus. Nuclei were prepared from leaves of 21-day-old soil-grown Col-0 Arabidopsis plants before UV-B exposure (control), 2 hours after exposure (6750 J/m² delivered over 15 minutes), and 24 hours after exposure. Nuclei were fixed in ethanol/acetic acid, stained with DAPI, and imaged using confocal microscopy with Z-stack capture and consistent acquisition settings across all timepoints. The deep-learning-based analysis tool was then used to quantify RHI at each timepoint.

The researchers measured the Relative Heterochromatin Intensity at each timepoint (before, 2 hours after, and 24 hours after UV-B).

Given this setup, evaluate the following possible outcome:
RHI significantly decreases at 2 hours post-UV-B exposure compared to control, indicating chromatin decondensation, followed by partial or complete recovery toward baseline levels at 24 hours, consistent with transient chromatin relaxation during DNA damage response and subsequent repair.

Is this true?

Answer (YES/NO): NO